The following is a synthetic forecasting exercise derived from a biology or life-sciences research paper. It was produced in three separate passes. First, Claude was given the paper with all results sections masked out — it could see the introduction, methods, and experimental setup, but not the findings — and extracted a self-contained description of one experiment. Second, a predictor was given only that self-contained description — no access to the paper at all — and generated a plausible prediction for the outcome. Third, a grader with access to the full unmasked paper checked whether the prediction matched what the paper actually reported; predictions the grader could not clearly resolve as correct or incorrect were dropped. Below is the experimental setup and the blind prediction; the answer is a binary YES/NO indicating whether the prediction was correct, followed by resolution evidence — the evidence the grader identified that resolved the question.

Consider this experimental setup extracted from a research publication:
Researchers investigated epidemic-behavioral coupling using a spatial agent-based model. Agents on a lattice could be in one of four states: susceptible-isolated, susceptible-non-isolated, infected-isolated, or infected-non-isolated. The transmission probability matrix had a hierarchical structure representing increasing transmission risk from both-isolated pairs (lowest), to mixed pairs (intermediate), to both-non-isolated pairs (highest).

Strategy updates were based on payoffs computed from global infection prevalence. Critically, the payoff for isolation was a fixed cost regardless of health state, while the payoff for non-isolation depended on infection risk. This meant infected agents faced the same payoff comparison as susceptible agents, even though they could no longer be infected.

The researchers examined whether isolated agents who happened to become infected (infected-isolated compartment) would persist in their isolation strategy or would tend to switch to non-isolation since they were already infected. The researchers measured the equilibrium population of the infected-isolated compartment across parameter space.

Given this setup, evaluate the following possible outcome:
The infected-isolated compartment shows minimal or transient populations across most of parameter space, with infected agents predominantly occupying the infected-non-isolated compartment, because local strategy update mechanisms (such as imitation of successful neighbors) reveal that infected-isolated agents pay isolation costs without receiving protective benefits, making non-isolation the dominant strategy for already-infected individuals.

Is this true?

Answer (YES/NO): NO